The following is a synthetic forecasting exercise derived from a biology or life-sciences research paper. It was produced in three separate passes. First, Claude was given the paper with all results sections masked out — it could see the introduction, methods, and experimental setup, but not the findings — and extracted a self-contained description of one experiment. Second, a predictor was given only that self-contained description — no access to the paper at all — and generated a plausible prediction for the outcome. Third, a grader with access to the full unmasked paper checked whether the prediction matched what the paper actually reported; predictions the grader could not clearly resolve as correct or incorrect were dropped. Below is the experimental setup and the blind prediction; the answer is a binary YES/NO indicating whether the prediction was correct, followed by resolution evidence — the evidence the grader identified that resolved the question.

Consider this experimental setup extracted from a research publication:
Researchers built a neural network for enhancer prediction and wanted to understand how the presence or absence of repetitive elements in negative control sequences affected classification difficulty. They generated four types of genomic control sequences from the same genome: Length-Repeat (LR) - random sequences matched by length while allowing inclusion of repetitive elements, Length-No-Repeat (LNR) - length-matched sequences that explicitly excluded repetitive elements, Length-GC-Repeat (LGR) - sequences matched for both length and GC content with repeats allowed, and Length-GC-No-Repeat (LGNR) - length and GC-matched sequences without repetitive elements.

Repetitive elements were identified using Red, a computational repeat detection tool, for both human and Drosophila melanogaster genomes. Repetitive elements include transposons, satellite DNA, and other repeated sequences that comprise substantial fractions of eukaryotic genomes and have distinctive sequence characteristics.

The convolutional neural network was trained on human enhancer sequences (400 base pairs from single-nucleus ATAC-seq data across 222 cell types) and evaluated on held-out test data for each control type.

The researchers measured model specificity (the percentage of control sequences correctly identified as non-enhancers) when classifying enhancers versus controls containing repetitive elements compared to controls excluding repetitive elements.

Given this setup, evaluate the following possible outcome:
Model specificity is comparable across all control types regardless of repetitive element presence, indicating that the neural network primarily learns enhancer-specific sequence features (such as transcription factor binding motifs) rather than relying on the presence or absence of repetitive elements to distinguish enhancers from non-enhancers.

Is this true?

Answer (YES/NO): NO